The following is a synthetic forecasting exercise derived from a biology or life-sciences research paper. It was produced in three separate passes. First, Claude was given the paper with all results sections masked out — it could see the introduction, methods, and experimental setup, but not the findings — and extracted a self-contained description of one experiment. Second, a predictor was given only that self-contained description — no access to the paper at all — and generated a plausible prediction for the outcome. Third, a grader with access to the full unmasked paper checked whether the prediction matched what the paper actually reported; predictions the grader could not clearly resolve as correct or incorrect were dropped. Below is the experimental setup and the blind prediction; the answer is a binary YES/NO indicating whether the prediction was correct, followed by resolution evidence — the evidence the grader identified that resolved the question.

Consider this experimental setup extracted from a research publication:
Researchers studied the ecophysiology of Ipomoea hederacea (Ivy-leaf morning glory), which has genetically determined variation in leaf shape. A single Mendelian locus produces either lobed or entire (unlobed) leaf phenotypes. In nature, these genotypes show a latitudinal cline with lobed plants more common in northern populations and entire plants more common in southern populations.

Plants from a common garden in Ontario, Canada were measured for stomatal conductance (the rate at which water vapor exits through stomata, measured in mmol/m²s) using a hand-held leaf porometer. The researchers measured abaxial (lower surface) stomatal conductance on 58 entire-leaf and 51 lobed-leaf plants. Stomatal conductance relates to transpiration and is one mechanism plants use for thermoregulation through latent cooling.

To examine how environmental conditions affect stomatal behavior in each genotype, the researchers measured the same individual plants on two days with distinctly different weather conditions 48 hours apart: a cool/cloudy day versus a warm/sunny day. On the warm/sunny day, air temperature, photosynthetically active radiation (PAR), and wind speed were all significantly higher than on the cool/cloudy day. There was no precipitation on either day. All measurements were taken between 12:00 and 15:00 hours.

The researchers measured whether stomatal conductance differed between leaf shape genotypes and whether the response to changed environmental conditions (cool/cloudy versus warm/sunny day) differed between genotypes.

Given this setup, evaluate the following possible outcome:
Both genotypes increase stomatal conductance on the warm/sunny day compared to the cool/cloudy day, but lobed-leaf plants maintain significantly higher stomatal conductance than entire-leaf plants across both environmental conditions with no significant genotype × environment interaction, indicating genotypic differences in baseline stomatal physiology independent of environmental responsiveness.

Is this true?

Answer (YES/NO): NO